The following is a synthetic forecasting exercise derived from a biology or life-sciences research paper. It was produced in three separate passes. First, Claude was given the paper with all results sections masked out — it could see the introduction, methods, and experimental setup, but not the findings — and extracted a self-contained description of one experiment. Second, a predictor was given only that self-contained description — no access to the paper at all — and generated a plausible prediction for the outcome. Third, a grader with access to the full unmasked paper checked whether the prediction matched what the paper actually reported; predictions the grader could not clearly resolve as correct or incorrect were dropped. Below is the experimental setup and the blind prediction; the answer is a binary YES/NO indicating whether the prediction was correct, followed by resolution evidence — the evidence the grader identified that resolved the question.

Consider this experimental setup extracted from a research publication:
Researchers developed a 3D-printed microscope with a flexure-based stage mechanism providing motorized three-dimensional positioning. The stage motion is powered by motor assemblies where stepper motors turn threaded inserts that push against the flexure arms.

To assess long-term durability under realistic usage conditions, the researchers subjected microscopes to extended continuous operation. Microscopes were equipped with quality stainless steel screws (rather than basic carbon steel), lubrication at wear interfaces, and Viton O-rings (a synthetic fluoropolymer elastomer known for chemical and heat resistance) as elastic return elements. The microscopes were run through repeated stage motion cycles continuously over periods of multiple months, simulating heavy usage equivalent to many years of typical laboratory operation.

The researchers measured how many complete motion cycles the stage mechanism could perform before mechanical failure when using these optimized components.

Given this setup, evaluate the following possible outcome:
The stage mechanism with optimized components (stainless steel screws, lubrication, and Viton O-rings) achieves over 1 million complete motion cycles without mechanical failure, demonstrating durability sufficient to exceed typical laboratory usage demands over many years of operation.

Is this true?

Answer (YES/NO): NO